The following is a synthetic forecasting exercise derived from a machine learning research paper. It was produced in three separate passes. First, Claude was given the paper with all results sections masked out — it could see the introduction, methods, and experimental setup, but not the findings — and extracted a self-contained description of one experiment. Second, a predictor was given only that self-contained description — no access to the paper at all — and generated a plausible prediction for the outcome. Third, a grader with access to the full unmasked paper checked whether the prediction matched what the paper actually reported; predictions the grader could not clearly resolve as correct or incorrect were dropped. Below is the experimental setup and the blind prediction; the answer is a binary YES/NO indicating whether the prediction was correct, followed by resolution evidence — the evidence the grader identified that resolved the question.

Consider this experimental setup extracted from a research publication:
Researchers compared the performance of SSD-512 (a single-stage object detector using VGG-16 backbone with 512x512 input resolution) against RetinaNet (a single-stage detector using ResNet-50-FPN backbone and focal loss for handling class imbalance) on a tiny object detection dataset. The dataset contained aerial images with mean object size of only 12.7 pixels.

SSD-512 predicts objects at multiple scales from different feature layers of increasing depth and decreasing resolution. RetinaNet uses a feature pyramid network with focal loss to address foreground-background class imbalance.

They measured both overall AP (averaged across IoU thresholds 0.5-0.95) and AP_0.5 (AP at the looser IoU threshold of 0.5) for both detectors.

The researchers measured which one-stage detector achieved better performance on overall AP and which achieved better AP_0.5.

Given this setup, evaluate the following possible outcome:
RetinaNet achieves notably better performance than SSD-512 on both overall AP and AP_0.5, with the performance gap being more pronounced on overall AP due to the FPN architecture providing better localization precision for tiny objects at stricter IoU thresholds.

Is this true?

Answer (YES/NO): NO